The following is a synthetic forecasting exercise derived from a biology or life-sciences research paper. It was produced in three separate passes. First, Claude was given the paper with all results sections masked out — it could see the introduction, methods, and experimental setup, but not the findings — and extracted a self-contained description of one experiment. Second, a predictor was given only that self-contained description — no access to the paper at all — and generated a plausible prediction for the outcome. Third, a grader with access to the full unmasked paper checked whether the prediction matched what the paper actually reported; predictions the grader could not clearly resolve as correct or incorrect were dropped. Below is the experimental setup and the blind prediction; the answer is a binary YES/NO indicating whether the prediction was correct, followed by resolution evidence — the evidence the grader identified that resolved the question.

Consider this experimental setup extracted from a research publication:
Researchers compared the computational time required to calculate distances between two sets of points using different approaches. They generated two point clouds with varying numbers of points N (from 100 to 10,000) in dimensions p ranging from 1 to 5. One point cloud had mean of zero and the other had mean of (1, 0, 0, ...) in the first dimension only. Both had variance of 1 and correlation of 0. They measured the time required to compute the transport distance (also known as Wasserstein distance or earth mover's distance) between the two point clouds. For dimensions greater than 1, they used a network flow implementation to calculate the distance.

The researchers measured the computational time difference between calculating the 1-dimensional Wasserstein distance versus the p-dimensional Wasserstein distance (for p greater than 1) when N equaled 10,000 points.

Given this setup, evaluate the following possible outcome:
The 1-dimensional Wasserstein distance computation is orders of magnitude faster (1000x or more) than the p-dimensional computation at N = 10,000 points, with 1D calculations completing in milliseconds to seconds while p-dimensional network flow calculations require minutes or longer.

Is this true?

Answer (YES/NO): YES